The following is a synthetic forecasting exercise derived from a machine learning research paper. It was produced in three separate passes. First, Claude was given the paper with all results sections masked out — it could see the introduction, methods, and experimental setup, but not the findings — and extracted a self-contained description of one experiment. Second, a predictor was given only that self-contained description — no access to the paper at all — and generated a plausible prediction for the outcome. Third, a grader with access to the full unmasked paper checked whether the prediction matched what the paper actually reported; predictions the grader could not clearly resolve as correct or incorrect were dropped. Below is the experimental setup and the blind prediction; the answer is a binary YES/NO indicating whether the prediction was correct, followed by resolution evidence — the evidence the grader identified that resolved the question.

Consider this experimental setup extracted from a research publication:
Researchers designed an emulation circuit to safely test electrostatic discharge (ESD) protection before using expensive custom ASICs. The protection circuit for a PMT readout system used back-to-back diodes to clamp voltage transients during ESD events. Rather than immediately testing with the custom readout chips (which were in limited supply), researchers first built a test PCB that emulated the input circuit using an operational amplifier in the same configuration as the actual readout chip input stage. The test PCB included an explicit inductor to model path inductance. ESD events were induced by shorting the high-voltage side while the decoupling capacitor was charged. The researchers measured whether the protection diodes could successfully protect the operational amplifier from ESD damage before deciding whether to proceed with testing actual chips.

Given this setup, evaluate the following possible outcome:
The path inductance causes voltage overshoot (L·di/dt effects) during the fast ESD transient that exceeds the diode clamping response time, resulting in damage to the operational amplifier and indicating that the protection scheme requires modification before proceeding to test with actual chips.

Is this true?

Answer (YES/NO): NO